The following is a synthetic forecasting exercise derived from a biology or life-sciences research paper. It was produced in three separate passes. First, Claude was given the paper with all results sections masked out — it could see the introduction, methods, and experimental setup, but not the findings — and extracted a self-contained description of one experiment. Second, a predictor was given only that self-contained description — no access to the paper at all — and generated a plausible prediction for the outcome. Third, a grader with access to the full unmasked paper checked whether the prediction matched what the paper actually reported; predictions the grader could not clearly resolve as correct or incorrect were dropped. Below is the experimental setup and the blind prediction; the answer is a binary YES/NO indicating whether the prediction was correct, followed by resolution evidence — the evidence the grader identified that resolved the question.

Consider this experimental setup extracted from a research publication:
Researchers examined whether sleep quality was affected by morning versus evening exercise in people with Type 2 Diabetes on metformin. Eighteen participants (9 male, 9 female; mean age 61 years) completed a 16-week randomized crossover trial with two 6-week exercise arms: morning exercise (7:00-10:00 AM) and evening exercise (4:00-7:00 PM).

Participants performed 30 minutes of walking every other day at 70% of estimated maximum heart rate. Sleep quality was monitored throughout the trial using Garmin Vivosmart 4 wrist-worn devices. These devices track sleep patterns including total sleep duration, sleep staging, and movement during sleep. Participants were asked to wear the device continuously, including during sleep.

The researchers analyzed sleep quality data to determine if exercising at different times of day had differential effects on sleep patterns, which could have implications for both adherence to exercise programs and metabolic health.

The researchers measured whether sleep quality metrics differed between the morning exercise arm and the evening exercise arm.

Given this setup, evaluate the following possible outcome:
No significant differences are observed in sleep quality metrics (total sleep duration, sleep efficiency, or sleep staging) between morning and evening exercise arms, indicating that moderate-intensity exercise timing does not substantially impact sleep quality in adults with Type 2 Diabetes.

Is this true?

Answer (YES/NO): YES